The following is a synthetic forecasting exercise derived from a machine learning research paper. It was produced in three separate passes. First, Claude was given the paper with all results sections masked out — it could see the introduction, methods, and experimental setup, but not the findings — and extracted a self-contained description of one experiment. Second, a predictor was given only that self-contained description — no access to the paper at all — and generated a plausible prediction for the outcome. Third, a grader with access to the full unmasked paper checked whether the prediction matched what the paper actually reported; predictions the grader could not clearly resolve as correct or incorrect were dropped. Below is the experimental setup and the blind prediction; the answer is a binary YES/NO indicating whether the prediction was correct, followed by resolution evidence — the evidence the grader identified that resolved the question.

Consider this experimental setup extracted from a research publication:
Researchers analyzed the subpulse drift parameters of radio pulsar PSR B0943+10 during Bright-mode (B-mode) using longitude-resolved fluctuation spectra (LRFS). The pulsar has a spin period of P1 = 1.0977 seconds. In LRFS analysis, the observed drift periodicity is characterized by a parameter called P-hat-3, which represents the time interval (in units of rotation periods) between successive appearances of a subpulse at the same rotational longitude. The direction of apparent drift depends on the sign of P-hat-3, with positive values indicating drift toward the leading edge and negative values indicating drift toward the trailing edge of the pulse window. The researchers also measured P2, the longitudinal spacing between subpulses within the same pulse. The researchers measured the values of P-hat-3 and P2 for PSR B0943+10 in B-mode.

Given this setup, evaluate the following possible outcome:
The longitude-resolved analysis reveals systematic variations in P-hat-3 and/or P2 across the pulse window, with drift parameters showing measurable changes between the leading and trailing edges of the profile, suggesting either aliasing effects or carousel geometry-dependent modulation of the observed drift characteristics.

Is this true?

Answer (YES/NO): YES